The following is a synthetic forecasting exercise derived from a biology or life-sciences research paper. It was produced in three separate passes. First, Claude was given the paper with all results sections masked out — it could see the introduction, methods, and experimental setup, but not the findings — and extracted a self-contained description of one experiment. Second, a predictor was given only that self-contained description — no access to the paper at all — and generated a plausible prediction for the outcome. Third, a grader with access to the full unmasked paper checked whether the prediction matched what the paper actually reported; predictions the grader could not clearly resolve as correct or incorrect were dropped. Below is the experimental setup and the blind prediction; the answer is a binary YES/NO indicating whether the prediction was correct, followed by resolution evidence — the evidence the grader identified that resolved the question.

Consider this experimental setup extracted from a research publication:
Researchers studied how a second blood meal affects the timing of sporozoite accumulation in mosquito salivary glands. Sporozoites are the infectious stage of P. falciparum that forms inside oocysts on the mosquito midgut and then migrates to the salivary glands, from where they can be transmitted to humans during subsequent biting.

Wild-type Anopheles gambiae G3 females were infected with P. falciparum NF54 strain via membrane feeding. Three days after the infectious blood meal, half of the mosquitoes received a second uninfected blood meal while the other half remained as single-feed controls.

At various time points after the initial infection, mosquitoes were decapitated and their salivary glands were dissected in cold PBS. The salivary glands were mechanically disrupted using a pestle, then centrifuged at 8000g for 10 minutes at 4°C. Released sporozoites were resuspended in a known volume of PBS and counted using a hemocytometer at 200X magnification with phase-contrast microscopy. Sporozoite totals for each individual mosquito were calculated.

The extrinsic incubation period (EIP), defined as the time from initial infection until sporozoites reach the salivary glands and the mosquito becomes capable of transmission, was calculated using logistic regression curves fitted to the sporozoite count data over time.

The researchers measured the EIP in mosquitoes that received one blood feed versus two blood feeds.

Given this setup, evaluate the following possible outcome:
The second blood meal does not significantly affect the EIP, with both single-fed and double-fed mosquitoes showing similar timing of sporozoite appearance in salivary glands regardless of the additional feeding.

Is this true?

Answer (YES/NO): NO